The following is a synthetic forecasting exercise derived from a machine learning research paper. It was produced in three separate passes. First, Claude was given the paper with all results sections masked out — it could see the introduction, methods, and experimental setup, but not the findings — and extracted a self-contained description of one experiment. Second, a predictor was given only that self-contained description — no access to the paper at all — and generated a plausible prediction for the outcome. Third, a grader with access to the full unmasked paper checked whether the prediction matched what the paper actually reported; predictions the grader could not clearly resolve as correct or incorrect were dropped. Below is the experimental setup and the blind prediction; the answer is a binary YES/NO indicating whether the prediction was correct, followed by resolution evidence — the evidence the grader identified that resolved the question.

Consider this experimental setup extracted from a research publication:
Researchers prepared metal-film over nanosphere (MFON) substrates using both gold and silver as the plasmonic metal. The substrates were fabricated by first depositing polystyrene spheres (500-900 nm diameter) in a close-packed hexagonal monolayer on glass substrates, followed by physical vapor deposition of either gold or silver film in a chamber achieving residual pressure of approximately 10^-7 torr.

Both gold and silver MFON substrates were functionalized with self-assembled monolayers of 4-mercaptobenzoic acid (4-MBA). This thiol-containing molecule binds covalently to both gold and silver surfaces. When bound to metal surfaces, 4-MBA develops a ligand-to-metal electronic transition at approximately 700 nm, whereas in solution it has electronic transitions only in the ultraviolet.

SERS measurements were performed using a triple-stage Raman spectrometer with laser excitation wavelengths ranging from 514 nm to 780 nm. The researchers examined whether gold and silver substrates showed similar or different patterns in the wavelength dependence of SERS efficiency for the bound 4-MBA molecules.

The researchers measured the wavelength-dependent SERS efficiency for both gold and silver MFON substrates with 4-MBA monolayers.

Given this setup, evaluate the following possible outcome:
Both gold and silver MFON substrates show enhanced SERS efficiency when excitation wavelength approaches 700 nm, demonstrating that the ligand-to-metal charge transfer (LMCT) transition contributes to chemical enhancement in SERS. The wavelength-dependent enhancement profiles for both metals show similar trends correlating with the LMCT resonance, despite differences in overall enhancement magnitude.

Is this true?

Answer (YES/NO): YES